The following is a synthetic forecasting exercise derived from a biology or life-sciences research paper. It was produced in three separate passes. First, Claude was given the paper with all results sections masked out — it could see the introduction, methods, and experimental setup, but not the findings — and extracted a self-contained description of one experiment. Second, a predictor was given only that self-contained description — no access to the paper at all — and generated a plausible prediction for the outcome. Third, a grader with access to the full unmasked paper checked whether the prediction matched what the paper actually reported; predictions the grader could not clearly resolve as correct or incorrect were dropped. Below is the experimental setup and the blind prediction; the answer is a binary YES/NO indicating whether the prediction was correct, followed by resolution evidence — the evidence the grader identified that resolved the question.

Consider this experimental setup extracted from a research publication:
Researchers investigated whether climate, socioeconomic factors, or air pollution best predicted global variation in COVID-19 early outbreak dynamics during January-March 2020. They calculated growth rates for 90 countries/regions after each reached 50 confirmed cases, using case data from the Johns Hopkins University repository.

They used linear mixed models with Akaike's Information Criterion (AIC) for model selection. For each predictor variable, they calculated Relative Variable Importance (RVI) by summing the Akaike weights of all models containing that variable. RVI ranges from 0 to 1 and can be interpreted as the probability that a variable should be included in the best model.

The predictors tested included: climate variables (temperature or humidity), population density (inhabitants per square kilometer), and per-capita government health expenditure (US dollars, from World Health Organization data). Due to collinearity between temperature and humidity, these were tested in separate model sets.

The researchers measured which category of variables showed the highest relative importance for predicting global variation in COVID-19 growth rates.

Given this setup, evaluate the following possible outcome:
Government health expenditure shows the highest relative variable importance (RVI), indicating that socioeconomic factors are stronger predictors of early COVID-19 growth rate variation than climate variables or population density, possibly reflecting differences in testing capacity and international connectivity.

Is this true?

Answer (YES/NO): NO